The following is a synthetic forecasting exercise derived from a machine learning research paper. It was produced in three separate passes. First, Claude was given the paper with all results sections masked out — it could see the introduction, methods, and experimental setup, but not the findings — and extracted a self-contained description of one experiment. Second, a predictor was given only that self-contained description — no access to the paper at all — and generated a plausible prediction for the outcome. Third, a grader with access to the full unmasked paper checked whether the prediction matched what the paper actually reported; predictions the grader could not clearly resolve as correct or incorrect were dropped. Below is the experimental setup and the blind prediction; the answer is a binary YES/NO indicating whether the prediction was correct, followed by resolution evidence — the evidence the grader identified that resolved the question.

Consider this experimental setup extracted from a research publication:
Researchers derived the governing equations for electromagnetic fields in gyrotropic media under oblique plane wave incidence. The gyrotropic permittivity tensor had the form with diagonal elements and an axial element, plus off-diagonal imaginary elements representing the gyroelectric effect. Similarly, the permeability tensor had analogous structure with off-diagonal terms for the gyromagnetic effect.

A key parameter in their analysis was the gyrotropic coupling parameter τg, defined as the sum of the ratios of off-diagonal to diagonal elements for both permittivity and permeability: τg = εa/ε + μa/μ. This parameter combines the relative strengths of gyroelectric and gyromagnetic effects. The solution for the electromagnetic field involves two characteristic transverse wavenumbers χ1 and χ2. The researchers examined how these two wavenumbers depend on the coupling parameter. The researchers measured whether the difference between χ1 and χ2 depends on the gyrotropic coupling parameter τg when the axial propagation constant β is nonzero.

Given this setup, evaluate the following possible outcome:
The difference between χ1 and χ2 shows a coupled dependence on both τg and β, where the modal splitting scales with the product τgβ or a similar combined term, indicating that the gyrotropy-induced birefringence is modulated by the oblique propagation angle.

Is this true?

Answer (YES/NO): YES